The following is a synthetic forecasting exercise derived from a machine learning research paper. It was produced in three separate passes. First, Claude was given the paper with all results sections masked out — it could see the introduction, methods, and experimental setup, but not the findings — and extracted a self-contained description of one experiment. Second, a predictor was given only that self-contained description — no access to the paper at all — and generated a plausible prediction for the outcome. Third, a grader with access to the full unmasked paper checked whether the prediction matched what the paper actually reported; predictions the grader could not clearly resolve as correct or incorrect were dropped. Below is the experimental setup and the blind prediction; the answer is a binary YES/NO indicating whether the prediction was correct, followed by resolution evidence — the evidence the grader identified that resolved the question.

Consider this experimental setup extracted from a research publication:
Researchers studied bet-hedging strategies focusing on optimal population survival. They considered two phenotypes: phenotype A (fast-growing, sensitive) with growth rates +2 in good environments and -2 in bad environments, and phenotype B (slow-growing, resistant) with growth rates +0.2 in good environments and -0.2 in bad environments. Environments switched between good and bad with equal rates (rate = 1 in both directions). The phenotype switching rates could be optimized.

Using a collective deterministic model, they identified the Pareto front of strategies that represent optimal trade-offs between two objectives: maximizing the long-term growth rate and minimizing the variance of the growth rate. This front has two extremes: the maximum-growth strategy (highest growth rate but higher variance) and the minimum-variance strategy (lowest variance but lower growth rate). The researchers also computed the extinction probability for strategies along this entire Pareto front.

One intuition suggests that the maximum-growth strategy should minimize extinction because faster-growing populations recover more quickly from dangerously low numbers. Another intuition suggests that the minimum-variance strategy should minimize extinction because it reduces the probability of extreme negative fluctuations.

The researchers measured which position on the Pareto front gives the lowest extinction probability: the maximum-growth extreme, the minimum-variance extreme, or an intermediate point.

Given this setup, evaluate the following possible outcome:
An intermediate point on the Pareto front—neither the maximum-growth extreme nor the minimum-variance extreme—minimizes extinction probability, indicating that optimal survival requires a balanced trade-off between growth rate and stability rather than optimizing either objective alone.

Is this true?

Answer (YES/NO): YES